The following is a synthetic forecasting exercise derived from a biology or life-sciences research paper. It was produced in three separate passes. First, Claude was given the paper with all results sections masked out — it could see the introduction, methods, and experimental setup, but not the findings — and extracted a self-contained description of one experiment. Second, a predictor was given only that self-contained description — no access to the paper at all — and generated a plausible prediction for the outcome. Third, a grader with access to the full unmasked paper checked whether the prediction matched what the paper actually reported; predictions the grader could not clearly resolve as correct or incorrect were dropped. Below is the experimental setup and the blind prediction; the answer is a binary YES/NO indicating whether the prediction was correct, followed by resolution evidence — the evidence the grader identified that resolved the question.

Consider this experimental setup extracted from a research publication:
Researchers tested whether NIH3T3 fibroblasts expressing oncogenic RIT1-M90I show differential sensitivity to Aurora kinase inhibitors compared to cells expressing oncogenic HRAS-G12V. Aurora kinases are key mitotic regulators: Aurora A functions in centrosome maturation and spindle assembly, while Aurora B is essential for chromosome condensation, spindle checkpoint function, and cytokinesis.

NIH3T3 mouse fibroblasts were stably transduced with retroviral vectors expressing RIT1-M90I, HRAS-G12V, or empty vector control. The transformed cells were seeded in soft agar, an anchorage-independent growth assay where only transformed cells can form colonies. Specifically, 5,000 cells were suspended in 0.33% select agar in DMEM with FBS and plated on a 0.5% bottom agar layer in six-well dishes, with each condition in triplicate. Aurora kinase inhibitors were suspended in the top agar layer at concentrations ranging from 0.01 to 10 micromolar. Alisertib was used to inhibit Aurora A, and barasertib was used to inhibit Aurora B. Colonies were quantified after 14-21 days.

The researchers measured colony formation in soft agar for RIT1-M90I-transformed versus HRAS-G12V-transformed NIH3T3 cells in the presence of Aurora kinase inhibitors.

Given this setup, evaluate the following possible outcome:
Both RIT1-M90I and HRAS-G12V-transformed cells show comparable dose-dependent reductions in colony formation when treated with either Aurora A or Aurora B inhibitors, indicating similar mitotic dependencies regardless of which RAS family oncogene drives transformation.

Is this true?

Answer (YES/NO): NO